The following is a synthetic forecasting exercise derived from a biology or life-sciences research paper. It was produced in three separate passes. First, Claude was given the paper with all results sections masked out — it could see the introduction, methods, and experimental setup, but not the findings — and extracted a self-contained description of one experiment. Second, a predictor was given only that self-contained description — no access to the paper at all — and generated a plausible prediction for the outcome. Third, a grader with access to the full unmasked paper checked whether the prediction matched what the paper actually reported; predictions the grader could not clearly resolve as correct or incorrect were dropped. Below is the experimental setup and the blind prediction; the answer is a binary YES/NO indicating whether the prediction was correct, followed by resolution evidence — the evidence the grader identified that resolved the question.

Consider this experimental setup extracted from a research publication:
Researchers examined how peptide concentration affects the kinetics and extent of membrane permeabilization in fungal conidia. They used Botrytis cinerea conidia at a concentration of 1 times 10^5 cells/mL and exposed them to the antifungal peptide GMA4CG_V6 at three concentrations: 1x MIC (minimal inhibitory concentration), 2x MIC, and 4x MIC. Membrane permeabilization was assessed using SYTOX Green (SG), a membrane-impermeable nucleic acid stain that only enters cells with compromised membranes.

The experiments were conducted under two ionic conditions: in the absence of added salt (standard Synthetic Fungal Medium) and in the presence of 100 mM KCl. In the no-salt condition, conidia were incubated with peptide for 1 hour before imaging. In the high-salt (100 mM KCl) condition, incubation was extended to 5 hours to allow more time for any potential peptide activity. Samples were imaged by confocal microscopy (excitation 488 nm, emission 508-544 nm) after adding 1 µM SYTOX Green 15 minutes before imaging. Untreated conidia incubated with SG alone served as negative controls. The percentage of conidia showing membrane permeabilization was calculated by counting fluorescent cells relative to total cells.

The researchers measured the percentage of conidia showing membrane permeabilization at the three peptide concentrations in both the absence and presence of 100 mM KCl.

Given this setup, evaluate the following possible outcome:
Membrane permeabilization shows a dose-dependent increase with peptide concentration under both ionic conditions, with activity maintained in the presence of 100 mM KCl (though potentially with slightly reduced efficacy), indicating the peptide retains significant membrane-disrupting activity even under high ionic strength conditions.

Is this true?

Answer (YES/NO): NO